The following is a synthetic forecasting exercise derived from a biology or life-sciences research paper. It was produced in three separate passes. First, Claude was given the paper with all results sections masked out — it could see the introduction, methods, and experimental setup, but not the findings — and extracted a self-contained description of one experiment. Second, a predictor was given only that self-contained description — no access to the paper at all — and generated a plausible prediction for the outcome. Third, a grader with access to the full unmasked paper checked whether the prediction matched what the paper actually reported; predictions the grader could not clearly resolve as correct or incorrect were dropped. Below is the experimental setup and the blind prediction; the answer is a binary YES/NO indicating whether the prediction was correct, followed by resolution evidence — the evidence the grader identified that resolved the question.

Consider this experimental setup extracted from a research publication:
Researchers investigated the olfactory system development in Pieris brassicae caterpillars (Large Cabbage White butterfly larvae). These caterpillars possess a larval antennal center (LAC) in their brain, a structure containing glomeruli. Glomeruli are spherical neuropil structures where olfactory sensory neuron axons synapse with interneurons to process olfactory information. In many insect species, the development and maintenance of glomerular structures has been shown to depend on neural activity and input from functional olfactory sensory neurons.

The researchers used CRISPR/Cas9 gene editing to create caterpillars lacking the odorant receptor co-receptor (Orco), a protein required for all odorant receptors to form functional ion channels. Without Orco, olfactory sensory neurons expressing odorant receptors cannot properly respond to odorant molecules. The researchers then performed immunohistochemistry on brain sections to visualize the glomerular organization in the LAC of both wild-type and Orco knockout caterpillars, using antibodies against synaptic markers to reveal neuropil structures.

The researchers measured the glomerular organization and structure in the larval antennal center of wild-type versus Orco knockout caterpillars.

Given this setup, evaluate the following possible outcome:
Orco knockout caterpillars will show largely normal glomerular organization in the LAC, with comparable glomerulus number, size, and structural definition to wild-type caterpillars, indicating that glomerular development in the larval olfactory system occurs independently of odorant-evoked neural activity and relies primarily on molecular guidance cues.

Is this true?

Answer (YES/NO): NO